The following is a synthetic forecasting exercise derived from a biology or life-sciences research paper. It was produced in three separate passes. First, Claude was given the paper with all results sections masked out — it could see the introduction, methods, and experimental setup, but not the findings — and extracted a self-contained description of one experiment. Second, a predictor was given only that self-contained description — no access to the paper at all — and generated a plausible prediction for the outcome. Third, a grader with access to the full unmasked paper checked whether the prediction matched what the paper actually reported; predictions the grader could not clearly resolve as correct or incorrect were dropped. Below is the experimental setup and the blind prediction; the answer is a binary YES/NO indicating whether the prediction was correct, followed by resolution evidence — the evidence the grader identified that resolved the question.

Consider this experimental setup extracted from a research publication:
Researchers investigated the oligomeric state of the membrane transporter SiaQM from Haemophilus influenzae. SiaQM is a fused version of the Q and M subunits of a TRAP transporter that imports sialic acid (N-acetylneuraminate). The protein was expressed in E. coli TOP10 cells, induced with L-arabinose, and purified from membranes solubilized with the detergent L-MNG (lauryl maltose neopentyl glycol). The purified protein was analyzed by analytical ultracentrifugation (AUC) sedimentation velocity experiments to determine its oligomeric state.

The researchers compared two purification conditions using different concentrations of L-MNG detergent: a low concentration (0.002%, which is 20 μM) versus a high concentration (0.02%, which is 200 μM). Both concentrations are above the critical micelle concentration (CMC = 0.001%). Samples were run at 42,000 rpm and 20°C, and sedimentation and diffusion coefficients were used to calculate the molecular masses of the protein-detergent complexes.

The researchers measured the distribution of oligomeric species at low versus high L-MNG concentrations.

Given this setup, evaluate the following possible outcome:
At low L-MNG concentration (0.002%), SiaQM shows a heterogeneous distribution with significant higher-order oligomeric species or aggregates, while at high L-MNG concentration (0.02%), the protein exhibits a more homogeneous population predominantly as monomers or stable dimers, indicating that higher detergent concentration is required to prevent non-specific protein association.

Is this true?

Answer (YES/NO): NO